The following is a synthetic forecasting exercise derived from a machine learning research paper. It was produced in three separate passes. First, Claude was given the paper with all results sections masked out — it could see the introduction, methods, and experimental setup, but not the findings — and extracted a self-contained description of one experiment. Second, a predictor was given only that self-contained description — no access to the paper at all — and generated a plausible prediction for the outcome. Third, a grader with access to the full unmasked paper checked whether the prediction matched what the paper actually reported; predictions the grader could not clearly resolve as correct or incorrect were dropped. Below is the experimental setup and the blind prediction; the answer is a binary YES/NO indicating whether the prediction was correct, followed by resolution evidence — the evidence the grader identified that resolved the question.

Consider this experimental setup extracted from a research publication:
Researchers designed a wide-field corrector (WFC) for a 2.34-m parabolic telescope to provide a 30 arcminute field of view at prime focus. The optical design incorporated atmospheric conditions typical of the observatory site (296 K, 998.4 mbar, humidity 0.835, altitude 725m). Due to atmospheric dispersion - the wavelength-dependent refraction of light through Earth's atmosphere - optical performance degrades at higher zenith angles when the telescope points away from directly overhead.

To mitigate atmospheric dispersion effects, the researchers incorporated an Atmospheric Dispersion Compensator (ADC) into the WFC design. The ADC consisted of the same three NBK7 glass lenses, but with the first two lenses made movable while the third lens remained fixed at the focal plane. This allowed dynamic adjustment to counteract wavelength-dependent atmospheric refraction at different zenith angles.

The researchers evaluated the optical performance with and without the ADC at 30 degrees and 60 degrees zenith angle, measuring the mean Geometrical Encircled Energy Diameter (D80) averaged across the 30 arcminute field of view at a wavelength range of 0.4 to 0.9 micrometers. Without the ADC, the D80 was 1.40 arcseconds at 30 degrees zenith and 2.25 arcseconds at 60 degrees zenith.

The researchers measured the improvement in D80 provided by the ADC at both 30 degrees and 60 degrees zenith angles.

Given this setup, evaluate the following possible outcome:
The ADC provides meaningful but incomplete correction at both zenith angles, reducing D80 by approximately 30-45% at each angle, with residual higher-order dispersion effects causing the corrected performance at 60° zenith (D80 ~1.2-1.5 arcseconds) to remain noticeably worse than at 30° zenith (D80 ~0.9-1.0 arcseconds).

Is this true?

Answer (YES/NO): NO